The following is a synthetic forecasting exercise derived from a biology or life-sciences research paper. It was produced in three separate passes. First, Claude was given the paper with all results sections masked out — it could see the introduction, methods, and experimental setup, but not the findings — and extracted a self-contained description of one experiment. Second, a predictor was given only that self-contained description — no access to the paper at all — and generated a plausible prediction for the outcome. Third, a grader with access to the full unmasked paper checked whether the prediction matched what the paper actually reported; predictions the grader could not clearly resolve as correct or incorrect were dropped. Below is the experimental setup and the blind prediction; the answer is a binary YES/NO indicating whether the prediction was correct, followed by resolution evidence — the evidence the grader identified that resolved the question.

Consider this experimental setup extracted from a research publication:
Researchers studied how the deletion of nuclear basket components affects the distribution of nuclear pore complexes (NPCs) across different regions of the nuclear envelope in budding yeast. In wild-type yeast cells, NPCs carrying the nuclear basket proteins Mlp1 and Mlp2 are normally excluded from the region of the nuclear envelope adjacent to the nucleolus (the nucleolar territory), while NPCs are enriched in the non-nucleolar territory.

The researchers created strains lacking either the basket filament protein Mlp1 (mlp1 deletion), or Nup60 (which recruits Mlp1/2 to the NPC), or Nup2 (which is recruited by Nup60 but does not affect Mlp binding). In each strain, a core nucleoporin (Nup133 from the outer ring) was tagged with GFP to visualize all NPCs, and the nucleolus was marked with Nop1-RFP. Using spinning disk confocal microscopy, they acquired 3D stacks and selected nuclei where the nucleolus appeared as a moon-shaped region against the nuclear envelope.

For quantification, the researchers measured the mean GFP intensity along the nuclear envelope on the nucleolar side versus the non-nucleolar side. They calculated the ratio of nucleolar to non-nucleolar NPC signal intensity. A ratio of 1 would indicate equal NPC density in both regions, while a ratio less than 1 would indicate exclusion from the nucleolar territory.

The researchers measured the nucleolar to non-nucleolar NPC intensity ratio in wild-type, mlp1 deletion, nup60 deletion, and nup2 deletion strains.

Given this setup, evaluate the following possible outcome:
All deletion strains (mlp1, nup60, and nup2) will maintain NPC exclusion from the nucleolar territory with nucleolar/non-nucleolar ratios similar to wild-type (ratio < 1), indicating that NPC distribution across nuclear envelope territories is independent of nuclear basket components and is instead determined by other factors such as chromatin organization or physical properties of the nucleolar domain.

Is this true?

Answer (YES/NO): NO